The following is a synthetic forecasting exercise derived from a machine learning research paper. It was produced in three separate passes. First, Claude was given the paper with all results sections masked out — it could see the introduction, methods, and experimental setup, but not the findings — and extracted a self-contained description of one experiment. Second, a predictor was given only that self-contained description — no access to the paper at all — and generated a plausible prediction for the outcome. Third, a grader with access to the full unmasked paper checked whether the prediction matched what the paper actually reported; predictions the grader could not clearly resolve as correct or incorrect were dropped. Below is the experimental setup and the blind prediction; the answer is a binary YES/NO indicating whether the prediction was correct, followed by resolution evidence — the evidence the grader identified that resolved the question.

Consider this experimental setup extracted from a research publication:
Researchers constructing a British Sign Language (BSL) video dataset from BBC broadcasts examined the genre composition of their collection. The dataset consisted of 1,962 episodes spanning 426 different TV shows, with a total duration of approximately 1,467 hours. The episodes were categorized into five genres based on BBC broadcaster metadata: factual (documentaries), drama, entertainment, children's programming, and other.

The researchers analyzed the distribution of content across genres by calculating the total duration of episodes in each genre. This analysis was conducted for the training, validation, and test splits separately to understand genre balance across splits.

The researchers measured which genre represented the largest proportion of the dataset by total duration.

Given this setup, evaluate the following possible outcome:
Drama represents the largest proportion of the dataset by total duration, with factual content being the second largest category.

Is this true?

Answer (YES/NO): NO